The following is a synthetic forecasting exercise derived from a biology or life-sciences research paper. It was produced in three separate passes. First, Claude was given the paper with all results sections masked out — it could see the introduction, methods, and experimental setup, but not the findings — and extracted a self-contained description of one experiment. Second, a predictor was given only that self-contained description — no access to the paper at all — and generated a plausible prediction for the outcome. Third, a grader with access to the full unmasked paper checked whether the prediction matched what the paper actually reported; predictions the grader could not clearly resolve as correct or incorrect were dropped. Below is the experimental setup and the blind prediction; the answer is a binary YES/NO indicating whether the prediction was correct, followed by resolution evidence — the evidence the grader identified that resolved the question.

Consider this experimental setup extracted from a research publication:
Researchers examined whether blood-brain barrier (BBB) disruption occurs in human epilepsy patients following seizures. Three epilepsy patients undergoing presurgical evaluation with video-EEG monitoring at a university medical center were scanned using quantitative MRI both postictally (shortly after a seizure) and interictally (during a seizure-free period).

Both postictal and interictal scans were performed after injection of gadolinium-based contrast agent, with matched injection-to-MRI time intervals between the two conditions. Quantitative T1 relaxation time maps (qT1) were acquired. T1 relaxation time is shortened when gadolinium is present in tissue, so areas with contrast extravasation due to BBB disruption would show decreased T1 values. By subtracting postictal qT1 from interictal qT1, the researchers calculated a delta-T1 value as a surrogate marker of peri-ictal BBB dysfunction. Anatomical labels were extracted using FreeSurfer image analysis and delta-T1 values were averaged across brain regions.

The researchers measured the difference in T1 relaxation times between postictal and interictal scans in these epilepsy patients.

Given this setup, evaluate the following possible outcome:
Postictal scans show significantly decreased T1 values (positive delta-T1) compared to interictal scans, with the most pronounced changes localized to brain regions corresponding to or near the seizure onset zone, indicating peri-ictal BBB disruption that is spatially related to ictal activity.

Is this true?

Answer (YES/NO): YES